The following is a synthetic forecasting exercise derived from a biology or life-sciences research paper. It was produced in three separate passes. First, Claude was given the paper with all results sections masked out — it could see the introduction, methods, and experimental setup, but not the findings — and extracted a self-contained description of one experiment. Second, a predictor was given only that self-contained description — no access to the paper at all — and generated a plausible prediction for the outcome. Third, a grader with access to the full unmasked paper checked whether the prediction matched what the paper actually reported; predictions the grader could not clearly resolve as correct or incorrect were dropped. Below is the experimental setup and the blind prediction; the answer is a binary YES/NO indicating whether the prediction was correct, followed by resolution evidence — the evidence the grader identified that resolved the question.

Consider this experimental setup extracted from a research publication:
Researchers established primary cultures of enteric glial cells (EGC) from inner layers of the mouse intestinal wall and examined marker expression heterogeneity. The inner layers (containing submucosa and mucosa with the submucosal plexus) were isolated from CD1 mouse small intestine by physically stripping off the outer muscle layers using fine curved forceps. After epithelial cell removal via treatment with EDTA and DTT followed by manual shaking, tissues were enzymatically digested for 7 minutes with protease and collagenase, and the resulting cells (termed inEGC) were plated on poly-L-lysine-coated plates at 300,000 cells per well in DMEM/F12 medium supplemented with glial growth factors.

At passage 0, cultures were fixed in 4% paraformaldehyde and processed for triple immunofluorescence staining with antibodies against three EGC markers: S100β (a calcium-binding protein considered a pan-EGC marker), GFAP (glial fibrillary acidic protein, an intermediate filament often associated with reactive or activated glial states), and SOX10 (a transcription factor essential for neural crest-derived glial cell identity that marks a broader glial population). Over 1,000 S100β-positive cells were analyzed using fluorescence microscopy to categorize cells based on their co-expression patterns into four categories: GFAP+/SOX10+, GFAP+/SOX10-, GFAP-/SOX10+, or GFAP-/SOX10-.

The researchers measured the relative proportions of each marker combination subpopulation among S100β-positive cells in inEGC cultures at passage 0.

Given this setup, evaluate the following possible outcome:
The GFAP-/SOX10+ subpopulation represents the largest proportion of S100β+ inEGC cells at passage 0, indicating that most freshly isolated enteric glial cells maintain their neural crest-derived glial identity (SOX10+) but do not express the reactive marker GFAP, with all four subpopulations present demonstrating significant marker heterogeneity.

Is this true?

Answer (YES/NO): NO